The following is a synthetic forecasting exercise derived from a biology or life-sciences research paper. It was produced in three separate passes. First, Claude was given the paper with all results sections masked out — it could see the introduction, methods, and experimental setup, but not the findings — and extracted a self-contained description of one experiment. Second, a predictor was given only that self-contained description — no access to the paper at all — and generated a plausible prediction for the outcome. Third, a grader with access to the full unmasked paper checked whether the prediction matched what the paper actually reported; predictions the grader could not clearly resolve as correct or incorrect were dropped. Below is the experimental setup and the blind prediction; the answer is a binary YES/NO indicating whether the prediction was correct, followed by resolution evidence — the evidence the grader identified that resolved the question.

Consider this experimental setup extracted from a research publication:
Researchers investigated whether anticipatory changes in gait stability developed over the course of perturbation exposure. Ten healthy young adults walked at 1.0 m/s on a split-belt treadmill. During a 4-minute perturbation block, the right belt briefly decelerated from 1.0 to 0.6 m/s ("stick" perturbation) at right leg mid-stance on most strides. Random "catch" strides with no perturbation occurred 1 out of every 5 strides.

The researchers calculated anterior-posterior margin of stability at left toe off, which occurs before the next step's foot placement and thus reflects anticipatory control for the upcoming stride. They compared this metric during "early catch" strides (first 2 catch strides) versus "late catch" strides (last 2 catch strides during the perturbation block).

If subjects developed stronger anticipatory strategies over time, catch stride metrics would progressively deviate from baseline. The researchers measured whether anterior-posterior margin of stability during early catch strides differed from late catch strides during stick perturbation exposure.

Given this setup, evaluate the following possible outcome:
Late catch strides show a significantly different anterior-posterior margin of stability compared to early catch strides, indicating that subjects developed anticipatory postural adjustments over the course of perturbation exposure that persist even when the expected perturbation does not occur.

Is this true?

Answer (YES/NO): NO